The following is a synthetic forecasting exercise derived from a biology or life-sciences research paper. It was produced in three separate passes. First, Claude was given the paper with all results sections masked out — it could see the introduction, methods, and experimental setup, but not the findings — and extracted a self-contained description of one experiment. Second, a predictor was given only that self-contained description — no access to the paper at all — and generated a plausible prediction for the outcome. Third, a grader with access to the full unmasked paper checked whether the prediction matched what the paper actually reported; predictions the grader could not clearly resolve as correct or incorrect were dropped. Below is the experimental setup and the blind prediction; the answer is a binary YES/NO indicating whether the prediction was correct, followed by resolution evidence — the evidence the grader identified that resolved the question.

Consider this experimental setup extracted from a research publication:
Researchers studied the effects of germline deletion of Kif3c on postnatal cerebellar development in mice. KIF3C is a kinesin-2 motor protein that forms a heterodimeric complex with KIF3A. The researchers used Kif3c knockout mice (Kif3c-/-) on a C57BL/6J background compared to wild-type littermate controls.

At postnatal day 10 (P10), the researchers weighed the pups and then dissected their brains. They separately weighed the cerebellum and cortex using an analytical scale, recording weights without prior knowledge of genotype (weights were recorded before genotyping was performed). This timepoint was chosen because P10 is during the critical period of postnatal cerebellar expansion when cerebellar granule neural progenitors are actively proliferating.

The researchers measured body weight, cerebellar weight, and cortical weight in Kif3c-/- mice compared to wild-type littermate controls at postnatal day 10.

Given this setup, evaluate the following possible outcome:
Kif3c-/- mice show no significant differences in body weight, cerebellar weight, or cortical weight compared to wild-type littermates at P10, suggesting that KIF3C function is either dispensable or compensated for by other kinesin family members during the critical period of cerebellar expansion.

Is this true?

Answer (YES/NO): NO